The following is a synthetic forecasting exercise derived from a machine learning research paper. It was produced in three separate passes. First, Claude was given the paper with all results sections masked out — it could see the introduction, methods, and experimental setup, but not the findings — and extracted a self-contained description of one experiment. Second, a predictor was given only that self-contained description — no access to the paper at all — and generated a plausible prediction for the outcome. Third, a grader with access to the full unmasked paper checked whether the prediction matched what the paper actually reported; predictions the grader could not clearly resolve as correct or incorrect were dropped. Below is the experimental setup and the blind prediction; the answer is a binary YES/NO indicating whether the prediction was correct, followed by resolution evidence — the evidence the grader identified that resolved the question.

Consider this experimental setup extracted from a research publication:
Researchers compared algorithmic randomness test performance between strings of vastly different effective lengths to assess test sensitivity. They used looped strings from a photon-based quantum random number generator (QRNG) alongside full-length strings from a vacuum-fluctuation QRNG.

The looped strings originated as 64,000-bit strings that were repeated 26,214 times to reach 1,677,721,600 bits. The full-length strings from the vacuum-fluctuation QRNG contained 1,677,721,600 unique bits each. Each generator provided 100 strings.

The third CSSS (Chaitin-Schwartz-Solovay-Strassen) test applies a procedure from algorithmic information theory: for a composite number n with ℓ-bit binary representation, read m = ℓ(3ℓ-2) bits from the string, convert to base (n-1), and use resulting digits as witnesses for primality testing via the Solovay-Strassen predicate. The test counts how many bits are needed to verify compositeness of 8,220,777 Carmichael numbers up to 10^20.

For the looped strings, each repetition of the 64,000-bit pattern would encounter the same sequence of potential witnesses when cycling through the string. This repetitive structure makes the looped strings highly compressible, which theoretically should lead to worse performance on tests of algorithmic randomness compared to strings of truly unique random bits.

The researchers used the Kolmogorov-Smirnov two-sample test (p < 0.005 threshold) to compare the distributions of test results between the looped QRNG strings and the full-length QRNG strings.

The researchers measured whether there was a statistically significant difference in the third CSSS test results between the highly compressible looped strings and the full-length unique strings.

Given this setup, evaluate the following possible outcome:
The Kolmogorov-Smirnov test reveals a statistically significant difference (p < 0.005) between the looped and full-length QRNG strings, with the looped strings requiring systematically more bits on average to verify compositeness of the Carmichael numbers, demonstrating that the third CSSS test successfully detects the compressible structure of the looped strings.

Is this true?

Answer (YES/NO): NO